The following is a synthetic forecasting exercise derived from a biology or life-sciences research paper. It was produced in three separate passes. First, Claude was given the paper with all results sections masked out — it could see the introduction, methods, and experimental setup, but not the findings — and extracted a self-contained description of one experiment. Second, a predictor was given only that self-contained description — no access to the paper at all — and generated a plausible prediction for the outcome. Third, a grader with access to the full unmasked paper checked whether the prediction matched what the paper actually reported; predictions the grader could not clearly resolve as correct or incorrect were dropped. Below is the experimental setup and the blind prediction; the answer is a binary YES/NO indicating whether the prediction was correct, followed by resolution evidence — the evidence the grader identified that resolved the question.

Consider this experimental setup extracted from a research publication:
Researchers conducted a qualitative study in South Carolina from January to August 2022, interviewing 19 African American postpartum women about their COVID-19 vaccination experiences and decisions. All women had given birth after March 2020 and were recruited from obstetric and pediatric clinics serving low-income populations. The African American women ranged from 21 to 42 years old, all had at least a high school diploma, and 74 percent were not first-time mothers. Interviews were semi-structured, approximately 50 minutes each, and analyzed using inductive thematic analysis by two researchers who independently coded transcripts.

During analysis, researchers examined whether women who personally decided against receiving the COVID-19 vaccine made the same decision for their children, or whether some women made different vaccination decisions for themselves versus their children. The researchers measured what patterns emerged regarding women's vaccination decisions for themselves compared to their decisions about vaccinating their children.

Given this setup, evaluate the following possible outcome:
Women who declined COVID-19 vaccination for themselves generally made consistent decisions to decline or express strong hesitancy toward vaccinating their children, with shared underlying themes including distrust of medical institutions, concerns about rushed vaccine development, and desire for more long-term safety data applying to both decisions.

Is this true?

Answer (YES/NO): NO